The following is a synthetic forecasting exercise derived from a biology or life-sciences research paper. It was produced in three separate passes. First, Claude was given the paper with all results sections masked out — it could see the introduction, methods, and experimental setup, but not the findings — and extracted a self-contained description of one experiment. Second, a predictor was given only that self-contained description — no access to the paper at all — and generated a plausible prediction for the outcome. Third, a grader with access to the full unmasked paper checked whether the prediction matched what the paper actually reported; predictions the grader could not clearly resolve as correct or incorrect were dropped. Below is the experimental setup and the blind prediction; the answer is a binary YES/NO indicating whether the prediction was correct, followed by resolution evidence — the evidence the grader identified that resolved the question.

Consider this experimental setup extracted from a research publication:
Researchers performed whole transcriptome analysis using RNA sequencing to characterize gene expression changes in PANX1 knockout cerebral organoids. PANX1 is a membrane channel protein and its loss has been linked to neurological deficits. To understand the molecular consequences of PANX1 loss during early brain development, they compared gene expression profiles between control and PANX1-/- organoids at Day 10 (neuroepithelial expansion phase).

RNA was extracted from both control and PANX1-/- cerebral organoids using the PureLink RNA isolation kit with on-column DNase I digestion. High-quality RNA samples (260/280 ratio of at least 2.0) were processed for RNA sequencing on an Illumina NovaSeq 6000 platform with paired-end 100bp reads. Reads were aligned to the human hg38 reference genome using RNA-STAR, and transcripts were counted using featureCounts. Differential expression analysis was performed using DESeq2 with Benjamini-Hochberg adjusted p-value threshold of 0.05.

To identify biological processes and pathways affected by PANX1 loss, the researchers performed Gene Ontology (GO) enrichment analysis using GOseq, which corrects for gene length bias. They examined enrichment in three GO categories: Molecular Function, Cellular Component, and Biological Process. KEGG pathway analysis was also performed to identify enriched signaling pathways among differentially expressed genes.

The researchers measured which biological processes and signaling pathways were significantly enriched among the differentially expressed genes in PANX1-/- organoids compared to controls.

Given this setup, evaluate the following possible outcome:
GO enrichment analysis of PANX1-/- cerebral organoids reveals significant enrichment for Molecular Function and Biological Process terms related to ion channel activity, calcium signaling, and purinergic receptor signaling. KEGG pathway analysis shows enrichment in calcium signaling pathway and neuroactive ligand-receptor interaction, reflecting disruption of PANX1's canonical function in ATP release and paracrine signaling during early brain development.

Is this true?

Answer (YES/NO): NO